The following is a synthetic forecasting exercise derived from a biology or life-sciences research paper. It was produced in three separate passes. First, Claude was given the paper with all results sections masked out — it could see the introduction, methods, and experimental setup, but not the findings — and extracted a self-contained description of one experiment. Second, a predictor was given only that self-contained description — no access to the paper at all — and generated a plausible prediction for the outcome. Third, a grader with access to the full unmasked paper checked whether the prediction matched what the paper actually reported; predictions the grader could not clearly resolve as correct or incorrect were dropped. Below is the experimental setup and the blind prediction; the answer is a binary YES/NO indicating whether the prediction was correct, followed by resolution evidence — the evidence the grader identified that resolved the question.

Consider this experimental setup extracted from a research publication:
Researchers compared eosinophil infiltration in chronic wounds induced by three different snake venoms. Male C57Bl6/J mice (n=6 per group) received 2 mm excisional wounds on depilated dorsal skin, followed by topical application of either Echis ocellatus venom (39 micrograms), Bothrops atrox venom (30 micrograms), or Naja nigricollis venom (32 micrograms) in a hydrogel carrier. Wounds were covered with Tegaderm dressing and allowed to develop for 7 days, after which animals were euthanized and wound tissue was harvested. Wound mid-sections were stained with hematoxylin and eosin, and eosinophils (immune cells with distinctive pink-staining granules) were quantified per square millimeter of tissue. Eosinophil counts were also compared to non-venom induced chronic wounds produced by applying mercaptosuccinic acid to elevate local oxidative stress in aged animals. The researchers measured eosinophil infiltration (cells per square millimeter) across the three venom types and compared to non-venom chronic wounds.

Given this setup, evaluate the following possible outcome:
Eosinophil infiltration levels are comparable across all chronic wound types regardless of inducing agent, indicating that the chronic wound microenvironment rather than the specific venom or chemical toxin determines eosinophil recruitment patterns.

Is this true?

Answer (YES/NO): NO